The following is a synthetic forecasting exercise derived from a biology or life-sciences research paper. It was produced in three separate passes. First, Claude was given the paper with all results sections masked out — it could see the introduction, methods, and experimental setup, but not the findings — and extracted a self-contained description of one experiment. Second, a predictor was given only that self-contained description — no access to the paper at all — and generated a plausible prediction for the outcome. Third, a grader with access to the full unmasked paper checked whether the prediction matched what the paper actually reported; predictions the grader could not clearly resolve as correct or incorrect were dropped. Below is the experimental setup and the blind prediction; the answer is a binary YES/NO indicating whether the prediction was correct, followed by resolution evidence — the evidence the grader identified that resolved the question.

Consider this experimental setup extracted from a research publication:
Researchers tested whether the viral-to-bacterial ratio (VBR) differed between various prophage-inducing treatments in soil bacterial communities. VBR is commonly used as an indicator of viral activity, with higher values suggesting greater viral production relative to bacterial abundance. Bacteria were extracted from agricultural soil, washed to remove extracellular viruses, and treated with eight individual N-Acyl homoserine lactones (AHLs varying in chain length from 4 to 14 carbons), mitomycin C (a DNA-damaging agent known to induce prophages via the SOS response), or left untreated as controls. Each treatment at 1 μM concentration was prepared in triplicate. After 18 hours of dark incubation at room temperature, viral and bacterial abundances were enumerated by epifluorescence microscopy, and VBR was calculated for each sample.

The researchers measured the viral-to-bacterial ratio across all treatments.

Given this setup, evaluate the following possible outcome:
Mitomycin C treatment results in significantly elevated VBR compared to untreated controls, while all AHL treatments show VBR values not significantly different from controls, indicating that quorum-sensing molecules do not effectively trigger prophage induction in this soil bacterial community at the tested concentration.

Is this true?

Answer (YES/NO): NO